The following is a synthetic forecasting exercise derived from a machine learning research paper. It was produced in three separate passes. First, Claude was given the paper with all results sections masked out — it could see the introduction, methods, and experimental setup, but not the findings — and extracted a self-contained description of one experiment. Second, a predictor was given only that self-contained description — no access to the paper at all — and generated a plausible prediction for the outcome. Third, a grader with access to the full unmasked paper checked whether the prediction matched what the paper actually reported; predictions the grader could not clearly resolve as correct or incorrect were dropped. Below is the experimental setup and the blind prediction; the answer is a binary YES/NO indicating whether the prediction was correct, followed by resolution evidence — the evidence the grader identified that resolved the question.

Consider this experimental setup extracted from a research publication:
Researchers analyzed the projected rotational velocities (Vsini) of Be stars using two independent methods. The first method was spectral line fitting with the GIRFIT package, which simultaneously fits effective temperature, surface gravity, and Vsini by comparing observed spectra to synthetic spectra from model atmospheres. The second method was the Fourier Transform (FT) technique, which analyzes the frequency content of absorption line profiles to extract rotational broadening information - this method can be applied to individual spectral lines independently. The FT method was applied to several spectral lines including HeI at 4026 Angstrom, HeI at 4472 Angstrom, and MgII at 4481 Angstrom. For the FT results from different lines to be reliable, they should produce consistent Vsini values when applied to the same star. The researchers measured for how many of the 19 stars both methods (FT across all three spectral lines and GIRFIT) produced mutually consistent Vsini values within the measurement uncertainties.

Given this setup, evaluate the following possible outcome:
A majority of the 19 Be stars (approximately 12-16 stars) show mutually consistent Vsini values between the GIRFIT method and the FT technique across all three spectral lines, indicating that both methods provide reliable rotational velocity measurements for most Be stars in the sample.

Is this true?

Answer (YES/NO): NO